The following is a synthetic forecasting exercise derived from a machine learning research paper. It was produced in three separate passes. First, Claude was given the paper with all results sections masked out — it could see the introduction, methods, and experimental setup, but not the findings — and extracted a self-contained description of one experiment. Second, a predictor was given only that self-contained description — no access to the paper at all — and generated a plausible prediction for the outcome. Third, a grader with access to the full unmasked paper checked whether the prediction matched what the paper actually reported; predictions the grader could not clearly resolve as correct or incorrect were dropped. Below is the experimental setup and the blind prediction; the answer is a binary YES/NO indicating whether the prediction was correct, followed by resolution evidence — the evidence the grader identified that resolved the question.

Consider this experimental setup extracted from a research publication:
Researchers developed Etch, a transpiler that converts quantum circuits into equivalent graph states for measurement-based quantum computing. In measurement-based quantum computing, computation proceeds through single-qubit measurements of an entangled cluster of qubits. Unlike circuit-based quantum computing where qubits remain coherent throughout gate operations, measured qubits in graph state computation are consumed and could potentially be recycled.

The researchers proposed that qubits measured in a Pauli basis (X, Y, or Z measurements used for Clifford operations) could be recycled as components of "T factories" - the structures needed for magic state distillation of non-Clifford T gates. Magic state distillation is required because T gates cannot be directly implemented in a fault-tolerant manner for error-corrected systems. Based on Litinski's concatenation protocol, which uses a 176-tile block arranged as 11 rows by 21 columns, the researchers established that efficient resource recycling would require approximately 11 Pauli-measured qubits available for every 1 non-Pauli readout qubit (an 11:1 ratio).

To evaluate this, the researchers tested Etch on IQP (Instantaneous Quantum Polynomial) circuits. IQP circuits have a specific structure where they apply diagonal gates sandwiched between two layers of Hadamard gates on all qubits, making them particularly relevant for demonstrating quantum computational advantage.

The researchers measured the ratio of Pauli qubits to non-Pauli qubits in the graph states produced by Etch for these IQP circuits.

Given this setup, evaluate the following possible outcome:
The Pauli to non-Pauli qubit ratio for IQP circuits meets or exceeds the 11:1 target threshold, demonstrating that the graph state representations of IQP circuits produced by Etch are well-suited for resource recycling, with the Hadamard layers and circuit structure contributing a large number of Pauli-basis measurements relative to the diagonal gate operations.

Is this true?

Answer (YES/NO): NO